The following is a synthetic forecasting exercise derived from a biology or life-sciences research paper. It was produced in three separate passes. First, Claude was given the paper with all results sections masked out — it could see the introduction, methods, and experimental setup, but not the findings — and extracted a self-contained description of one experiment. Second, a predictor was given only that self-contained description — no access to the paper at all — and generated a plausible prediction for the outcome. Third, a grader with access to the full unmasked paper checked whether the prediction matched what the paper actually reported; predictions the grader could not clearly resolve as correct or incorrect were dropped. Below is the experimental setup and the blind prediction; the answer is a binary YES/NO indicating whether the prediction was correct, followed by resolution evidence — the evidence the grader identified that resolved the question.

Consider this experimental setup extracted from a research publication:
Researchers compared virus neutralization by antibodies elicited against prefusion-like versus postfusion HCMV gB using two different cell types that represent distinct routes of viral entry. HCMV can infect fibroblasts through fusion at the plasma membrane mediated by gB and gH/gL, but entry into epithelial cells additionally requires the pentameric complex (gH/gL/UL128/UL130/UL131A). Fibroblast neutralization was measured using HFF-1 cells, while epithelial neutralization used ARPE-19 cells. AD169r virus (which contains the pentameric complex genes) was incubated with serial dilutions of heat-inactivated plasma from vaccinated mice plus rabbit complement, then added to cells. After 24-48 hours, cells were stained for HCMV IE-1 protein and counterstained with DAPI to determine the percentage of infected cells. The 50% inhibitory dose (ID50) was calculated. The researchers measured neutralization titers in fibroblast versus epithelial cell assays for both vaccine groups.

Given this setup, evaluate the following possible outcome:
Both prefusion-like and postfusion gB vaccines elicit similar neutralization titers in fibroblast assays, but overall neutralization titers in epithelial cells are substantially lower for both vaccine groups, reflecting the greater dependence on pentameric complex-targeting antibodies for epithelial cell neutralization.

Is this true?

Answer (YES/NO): YES